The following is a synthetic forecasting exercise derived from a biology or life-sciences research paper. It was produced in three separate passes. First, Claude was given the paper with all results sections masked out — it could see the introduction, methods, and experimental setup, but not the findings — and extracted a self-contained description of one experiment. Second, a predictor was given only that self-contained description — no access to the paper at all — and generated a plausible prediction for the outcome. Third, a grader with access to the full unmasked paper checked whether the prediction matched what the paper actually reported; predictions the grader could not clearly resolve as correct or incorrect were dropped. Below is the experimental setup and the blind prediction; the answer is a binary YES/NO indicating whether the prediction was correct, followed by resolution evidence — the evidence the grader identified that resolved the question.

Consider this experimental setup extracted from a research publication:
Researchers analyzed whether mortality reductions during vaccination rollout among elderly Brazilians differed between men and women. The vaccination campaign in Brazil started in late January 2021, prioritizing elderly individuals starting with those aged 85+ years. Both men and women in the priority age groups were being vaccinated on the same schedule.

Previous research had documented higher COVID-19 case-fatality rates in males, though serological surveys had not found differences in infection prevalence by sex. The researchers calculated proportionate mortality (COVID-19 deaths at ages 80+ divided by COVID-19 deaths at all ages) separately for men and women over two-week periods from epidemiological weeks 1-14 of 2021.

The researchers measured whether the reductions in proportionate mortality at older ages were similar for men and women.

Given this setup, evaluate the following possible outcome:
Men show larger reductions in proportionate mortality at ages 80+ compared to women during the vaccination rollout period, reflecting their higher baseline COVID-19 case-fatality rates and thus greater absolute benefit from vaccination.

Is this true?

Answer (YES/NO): NO